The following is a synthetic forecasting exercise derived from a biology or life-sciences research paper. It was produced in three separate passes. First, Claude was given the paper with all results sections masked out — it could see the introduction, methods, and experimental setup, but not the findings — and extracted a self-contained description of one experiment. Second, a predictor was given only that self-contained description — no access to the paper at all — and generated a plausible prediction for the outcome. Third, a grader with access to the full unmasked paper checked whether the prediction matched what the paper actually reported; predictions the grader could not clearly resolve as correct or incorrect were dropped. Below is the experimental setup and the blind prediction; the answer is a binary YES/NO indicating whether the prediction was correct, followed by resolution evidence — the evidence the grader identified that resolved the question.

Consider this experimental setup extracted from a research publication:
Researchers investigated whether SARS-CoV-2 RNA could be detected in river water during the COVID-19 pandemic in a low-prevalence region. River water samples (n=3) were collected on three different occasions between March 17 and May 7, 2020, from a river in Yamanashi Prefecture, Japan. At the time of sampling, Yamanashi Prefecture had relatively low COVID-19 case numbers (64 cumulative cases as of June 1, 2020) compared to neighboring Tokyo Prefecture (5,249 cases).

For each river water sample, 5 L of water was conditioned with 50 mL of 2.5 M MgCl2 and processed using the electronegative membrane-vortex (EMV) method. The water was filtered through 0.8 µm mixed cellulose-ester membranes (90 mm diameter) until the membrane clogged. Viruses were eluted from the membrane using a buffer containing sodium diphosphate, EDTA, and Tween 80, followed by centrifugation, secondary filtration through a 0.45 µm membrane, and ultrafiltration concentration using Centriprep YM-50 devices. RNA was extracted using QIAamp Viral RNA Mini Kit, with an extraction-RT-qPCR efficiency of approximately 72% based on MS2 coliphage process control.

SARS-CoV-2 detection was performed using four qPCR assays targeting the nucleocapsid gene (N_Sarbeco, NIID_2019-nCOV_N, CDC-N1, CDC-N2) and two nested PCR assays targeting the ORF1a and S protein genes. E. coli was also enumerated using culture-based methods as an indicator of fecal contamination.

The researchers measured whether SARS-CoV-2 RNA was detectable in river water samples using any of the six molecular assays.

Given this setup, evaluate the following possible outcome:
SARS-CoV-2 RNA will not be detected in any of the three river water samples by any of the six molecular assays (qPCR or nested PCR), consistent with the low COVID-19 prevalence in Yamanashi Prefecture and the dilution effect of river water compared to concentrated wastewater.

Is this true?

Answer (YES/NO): YES